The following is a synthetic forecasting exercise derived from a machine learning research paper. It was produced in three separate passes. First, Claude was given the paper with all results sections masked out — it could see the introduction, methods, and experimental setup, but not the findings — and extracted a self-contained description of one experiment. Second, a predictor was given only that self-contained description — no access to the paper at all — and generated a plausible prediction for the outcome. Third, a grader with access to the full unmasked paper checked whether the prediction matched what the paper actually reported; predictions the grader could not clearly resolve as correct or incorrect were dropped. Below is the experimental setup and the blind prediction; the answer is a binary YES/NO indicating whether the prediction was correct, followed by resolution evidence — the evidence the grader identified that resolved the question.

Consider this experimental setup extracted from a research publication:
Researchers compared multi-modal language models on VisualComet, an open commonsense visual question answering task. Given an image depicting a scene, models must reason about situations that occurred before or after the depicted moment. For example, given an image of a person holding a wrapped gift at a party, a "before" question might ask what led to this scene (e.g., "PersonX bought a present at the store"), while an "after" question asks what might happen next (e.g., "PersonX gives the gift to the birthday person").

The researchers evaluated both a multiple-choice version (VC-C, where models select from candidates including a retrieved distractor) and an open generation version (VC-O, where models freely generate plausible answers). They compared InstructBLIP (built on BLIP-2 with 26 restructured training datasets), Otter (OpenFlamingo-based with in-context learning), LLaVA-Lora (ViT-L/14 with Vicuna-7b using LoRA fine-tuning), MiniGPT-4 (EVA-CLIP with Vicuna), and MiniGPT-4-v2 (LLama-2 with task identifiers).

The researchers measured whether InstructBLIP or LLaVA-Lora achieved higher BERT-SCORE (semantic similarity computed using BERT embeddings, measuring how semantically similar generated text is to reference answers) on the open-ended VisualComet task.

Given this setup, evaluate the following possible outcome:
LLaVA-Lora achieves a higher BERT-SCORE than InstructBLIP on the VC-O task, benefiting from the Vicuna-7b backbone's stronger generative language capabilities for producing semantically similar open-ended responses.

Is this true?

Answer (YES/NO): NO